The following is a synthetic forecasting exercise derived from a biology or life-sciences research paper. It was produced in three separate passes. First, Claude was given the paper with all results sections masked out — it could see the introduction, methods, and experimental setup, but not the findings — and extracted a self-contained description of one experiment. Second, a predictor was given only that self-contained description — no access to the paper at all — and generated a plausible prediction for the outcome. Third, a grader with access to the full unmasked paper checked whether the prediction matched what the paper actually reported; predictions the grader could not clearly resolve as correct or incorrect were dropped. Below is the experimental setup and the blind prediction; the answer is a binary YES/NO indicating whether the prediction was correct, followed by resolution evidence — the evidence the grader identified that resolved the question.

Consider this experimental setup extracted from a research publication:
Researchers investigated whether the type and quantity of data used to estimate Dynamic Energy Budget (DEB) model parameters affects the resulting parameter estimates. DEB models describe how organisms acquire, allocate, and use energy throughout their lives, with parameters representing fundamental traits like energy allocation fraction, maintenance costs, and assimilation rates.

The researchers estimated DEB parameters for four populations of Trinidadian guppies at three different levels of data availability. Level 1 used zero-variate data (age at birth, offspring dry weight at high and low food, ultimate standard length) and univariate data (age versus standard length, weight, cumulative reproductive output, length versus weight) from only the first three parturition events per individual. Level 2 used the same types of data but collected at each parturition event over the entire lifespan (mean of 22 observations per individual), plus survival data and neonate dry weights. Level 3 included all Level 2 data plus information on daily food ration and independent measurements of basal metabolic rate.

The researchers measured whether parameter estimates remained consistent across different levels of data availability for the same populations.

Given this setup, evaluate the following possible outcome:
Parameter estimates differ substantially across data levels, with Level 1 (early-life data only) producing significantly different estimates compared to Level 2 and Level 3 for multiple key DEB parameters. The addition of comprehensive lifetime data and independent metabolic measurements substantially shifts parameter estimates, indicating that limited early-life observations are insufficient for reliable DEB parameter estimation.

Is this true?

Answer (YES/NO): NO